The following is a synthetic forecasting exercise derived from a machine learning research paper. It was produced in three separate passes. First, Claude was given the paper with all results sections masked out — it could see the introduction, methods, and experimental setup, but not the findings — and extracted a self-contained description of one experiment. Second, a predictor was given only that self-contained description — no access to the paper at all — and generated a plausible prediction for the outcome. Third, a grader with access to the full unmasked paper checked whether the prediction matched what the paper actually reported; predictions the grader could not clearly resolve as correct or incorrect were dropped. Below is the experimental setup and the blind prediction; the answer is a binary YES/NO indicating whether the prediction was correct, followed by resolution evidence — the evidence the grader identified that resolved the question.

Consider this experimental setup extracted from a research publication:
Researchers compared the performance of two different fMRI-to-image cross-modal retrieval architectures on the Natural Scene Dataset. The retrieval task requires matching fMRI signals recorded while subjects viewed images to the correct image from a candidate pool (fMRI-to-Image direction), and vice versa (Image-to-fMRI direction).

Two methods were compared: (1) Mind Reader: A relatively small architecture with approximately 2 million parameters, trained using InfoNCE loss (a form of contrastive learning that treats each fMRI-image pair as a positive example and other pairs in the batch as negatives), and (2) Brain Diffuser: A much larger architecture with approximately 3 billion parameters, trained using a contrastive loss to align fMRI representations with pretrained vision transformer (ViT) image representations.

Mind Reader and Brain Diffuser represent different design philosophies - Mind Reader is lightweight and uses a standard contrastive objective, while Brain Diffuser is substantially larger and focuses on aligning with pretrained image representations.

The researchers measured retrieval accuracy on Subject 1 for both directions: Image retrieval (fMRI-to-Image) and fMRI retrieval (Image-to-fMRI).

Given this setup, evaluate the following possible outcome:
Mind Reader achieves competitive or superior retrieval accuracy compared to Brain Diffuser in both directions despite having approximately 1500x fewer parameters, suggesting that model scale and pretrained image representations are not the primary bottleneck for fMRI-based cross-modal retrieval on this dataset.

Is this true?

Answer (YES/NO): NO